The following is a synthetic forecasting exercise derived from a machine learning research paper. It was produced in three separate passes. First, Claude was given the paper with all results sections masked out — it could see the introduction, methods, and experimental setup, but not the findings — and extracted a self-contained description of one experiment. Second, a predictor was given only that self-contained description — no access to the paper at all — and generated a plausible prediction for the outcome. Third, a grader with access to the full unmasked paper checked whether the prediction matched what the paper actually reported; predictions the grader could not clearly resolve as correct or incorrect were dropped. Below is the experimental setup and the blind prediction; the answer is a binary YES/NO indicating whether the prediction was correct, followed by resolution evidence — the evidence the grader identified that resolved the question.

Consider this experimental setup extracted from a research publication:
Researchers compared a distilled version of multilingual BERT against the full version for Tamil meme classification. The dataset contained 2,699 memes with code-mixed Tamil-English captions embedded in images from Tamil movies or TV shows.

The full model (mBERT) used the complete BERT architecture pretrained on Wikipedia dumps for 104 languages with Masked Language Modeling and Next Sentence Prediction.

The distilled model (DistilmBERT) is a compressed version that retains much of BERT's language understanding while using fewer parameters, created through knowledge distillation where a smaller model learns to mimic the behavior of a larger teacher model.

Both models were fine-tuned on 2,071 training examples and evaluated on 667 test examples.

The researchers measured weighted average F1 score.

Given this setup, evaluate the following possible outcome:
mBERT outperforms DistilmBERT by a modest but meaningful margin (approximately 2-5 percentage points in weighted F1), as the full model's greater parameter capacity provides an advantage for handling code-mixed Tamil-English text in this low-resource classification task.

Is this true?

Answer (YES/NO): NO